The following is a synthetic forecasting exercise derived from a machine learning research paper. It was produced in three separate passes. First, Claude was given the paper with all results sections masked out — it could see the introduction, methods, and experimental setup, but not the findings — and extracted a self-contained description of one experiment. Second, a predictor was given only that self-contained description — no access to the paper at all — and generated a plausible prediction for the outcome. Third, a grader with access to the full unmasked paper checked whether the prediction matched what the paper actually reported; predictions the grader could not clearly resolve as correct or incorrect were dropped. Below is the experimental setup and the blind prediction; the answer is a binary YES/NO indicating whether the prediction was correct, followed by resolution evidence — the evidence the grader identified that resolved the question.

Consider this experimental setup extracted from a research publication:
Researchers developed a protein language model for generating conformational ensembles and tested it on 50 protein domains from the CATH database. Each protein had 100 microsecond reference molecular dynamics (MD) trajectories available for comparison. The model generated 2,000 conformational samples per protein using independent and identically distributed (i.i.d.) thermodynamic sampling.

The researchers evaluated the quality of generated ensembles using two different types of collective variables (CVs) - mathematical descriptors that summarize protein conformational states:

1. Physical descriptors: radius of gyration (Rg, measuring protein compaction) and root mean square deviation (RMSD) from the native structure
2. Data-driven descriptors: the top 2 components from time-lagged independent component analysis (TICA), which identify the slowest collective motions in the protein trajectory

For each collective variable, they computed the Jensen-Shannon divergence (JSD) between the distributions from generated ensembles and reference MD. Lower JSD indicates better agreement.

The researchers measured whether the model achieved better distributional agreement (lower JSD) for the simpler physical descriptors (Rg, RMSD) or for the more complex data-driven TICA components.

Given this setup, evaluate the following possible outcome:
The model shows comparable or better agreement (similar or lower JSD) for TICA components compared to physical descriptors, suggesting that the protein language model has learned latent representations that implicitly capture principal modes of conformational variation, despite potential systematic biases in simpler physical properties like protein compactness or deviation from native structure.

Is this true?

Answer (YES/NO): NO